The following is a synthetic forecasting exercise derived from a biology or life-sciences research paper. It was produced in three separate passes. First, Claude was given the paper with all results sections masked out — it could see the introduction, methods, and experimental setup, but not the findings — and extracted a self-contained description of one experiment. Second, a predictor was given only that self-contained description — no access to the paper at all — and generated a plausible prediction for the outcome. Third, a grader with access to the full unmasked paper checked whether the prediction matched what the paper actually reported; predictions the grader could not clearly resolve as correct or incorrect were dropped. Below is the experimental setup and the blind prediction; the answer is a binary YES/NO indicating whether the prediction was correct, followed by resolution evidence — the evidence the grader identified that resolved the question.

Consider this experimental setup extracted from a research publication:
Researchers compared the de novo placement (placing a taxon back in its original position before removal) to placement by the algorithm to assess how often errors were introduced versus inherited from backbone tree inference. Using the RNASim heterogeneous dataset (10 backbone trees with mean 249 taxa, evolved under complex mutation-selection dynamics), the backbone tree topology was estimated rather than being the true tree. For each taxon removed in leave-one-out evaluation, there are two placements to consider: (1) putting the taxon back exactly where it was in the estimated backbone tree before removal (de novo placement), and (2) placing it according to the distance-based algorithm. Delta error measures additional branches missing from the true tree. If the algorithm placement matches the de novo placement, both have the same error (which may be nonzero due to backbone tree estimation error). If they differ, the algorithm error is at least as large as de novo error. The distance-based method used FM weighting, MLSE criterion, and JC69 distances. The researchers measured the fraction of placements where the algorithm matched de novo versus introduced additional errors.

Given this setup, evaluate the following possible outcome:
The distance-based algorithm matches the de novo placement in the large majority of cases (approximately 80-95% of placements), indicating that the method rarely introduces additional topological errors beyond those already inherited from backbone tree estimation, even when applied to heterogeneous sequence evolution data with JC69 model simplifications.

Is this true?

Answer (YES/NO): YES